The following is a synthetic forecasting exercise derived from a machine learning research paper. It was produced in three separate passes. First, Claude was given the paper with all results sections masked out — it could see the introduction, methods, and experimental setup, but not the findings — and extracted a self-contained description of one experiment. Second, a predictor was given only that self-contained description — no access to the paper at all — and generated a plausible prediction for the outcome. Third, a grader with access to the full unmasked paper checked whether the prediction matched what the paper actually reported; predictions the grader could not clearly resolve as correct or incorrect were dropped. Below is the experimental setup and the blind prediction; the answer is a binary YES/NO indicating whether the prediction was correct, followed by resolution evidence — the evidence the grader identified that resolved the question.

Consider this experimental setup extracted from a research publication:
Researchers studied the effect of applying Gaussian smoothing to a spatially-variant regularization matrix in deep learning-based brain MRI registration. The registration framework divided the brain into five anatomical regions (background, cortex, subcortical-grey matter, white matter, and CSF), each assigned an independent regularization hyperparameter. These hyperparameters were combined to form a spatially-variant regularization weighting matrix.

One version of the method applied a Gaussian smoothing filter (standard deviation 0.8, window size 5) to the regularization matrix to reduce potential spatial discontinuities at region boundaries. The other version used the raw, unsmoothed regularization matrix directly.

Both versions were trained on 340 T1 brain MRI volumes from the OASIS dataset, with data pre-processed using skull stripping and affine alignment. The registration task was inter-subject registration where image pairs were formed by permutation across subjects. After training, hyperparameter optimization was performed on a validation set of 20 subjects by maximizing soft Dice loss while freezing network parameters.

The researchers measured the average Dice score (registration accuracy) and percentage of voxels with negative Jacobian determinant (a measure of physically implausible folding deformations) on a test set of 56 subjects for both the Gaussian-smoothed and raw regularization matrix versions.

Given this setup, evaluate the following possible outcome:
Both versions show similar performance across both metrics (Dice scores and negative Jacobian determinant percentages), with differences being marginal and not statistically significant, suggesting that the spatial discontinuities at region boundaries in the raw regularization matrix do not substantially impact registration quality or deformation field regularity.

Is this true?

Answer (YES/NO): NO